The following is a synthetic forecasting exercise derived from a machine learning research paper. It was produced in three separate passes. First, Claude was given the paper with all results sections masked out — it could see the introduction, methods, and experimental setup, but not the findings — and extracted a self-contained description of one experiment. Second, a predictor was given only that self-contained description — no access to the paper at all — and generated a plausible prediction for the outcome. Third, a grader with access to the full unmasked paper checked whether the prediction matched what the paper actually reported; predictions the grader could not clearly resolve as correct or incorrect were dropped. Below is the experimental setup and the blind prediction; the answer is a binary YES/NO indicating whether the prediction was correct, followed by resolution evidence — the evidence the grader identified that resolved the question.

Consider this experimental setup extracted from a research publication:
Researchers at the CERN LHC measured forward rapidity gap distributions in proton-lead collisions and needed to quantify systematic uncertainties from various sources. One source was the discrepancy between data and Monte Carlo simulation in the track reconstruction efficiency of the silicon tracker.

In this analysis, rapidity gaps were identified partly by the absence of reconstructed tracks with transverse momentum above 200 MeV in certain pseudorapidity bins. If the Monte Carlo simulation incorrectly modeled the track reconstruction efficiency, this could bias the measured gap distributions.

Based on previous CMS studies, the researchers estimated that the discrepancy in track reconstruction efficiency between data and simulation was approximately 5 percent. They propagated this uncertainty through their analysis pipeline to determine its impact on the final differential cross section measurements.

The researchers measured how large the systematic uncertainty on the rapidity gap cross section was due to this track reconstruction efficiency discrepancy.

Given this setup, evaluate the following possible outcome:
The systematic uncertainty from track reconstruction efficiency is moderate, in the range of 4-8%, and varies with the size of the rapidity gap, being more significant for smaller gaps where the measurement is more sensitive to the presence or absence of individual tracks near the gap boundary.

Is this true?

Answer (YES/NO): NO